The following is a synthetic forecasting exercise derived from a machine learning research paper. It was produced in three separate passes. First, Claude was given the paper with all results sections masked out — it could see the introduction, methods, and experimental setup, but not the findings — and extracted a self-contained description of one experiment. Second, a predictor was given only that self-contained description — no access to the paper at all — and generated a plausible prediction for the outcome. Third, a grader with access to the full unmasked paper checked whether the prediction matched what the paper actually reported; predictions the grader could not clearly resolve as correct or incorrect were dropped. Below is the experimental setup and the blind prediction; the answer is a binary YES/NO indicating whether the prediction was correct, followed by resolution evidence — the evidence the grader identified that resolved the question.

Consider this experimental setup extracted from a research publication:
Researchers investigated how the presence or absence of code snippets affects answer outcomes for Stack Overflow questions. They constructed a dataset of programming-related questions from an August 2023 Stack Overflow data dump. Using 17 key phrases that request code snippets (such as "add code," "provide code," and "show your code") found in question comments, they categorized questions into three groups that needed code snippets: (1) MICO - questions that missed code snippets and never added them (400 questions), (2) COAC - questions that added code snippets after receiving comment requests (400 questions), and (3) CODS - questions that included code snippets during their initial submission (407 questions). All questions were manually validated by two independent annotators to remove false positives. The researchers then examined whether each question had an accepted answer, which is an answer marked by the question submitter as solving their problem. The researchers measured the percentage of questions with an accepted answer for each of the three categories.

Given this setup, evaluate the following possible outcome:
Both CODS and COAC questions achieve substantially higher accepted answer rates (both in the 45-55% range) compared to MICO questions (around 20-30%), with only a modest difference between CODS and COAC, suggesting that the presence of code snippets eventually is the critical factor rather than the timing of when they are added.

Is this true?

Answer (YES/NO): NO